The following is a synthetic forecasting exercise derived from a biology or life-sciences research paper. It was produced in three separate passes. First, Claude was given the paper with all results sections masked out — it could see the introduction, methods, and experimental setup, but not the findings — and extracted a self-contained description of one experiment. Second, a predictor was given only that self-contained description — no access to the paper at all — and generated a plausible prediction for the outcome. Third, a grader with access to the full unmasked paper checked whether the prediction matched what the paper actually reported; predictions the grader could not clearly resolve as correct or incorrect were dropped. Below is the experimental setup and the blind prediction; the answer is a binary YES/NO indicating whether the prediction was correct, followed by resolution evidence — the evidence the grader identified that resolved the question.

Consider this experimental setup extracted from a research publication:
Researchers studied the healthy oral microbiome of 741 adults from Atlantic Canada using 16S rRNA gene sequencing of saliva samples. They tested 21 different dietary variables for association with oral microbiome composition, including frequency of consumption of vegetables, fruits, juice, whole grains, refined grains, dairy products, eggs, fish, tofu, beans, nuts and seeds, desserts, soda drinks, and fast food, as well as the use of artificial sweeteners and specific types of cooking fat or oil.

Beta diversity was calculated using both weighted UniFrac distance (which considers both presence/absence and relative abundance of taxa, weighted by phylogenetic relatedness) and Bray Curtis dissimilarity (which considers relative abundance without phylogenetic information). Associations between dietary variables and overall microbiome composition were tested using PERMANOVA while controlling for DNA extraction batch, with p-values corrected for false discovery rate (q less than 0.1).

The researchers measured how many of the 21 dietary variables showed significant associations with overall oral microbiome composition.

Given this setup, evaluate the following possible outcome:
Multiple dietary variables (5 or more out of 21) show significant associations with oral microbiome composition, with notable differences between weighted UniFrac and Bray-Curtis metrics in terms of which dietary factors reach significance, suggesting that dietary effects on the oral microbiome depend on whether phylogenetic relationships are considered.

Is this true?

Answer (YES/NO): NO